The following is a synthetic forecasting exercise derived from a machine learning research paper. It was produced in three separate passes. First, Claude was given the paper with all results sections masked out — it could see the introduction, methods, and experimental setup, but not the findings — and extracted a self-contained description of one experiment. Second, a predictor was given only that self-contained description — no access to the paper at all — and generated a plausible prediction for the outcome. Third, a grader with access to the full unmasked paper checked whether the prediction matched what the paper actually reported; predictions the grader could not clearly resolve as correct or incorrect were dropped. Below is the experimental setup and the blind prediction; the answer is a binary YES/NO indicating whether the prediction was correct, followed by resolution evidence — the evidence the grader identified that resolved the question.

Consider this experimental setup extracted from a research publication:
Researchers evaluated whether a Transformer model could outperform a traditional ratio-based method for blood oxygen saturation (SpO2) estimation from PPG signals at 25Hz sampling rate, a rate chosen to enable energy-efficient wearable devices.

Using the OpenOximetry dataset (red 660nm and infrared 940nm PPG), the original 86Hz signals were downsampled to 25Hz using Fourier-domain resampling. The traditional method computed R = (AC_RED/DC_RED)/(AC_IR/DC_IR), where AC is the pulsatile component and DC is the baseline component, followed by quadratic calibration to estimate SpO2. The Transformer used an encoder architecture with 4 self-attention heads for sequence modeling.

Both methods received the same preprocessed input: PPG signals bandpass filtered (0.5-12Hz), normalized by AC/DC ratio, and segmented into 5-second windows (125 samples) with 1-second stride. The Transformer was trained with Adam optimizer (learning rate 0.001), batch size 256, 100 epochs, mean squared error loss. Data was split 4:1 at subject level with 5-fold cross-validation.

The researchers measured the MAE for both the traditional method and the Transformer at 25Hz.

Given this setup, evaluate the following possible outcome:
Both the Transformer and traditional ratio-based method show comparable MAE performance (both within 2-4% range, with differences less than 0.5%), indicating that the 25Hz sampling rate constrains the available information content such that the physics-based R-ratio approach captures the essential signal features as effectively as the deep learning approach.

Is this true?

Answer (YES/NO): YES